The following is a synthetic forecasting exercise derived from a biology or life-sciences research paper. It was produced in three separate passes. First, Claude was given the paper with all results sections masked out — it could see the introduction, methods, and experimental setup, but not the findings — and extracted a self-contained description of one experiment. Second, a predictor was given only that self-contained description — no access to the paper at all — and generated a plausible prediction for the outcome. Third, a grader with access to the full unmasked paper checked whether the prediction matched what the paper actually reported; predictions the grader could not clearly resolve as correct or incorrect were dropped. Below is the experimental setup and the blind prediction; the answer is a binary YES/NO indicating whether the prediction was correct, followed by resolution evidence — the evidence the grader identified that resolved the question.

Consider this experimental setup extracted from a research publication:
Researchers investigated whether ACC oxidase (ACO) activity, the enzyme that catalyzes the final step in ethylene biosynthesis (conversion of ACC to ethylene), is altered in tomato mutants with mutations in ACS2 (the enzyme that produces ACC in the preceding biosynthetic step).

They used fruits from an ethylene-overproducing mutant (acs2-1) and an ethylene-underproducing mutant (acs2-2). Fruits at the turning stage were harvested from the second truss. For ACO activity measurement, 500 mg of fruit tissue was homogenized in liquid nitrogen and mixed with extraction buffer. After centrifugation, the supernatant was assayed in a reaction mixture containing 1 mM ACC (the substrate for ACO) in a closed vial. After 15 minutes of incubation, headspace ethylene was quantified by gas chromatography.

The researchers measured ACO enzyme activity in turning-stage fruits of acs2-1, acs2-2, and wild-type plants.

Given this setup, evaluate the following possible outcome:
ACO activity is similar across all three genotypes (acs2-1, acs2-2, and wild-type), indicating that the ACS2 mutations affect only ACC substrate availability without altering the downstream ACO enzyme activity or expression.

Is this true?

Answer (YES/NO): NO